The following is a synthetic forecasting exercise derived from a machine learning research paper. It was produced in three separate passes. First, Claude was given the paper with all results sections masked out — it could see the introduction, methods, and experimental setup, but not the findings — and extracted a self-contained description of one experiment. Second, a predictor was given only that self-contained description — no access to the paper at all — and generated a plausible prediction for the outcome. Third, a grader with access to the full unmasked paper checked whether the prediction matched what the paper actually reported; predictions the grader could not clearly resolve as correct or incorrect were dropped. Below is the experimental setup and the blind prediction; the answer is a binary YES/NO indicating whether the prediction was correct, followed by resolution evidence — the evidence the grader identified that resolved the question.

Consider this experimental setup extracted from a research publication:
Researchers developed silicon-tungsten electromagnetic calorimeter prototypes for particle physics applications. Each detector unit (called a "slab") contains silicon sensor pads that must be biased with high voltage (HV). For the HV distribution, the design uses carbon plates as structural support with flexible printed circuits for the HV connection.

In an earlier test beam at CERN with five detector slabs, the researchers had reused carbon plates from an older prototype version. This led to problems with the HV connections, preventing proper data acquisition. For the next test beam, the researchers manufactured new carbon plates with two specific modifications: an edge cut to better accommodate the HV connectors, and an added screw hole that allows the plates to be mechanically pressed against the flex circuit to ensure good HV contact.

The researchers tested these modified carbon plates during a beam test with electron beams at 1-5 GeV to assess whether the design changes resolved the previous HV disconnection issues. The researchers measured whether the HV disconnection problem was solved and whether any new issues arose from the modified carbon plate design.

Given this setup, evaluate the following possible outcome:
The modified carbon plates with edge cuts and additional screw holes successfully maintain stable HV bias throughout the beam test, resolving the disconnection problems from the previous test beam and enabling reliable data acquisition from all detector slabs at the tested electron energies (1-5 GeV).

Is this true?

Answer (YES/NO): NO